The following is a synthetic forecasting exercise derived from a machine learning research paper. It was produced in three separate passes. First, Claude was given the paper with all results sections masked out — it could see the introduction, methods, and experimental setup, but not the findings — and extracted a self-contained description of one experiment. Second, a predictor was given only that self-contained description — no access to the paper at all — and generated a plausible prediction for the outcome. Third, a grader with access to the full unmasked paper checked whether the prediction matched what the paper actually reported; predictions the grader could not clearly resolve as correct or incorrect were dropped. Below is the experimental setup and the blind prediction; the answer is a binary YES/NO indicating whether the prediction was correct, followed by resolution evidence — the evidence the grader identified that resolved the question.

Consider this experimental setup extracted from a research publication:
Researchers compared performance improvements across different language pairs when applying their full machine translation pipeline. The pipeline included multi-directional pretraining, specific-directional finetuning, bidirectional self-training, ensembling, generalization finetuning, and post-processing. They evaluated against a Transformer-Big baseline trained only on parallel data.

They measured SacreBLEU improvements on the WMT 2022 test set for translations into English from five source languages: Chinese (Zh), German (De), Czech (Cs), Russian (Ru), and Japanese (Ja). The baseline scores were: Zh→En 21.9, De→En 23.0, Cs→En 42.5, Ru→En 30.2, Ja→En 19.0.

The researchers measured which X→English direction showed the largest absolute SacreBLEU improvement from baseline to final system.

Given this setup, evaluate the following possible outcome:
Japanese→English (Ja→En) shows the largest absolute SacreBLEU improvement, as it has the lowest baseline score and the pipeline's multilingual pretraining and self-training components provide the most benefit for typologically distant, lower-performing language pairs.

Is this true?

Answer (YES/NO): NO